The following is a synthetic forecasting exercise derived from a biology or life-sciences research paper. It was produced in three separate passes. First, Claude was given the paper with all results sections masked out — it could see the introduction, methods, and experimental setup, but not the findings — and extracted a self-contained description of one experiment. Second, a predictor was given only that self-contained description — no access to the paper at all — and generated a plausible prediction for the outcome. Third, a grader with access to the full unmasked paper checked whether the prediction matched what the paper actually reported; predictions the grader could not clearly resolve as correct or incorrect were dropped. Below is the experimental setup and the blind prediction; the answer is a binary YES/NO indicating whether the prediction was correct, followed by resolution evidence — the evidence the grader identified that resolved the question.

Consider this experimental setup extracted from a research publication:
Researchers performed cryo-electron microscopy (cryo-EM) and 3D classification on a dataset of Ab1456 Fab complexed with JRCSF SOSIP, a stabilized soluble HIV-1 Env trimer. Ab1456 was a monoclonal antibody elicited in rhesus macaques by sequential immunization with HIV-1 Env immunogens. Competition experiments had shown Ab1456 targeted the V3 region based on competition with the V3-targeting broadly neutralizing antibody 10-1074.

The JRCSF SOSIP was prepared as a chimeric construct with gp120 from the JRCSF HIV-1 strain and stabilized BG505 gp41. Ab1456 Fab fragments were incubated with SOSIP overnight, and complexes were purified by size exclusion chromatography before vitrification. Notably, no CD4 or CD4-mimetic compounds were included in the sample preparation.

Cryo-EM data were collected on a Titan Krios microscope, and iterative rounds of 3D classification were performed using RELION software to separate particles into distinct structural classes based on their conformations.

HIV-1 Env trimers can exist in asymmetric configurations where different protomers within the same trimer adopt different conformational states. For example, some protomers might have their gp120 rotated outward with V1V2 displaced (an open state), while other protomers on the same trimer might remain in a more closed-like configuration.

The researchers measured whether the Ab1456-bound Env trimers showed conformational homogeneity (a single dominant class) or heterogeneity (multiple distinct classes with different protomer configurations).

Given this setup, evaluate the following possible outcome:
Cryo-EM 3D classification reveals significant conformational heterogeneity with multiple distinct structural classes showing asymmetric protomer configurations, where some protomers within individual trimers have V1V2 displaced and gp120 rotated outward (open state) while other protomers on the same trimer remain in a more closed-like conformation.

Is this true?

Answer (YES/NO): YES